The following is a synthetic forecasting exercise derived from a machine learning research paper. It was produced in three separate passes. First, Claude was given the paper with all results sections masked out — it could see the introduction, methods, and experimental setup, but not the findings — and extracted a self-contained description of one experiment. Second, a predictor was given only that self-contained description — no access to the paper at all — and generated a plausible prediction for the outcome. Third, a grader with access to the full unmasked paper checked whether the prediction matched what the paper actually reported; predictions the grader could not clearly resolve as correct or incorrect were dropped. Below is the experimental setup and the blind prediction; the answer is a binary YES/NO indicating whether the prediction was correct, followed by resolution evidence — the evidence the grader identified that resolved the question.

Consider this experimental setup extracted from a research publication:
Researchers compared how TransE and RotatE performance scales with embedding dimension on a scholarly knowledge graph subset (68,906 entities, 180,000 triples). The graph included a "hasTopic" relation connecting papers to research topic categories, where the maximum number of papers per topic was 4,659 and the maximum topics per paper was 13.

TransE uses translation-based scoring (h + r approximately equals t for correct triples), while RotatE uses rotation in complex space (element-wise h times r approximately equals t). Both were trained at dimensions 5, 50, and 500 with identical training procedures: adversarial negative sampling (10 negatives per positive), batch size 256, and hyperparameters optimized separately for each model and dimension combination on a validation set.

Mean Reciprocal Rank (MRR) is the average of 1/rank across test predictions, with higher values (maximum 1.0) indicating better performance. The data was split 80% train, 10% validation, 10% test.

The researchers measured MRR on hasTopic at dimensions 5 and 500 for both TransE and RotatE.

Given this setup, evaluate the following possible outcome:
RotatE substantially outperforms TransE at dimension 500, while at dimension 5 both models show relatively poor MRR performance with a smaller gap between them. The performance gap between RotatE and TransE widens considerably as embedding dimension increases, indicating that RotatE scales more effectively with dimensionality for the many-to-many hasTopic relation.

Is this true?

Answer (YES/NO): NO